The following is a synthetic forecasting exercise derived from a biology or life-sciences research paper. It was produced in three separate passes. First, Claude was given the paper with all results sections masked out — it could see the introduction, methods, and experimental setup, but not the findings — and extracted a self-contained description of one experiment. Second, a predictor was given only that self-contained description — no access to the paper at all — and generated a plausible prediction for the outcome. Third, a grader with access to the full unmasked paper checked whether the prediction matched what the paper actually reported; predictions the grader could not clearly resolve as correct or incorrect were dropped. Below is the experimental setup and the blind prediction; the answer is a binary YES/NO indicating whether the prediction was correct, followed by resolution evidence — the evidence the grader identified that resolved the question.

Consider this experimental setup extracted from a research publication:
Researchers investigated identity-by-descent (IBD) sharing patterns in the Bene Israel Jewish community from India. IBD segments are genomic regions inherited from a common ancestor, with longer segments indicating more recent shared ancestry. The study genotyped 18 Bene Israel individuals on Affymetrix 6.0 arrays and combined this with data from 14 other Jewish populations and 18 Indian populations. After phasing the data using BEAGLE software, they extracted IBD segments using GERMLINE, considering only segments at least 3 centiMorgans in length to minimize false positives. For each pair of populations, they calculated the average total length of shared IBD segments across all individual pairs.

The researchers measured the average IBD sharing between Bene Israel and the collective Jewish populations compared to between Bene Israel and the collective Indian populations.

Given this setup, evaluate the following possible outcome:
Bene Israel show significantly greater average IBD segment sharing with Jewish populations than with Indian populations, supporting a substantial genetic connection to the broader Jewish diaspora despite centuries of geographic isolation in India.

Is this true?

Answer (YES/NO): NO